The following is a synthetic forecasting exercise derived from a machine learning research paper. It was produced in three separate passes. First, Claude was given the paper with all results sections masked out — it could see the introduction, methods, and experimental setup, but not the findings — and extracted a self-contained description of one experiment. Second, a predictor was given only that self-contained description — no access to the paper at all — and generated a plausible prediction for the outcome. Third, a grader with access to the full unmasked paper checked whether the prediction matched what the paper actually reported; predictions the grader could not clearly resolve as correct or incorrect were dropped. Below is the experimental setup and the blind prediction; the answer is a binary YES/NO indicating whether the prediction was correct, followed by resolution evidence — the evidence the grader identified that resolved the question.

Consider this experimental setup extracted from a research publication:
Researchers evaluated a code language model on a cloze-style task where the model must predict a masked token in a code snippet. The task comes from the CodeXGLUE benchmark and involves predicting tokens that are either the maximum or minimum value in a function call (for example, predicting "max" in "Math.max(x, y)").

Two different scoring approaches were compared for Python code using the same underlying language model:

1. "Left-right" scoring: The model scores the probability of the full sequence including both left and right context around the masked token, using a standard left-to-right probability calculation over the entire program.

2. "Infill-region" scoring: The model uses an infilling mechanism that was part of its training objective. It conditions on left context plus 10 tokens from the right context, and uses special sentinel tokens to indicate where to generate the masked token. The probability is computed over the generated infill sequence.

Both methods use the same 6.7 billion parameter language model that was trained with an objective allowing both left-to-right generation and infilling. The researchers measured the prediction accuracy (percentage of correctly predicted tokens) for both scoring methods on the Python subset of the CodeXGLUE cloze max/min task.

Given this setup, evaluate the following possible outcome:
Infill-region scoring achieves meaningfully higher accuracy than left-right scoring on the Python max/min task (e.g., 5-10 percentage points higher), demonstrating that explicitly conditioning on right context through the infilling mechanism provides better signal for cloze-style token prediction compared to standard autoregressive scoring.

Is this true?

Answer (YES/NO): NO